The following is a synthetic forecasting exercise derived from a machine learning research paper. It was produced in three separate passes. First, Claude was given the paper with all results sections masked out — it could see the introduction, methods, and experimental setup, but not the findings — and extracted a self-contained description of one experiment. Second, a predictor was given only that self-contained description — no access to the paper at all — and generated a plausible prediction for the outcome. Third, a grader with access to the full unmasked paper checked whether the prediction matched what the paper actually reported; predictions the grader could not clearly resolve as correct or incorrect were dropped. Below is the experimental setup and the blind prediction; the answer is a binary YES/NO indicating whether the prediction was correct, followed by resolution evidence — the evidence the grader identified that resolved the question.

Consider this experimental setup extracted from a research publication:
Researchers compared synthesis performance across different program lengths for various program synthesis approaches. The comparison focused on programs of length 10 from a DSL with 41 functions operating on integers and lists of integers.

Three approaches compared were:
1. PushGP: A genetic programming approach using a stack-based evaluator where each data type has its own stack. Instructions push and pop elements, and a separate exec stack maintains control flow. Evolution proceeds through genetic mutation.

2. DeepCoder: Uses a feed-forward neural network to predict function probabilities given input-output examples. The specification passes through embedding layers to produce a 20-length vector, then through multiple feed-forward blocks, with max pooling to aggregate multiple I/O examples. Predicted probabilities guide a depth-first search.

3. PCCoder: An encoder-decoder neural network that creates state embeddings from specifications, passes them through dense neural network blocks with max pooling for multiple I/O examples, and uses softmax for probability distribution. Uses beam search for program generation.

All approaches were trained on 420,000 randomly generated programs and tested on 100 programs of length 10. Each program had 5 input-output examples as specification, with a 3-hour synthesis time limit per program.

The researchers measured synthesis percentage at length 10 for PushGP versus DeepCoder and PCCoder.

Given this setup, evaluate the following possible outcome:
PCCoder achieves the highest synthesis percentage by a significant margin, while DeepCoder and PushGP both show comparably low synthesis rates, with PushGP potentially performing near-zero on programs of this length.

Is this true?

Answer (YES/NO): NO